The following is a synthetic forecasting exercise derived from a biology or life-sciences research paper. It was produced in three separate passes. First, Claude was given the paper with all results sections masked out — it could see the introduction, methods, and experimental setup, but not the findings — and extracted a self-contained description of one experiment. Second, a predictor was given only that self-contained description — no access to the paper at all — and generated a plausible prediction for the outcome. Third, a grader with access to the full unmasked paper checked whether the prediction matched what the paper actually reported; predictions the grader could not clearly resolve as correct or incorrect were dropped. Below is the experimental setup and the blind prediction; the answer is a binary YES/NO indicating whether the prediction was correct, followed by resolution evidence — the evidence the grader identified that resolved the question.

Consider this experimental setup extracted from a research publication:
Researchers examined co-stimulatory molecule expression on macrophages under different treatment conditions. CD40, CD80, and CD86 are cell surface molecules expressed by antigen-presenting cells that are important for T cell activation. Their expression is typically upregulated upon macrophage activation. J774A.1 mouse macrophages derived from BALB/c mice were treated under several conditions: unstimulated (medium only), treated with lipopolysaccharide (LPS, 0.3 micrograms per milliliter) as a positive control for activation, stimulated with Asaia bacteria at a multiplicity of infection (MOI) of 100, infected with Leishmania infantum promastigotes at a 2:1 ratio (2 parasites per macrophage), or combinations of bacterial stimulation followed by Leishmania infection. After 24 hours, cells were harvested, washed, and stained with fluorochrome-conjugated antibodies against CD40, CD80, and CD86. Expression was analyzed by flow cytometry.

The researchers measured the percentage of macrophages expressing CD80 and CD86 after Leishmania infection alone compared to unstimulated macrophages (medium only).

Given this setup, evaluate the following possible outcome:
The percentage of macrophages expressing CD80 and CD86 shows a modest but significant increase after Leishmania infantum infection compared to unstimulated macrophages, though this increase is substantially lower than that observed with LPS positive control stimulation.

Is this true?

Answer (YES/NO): NO